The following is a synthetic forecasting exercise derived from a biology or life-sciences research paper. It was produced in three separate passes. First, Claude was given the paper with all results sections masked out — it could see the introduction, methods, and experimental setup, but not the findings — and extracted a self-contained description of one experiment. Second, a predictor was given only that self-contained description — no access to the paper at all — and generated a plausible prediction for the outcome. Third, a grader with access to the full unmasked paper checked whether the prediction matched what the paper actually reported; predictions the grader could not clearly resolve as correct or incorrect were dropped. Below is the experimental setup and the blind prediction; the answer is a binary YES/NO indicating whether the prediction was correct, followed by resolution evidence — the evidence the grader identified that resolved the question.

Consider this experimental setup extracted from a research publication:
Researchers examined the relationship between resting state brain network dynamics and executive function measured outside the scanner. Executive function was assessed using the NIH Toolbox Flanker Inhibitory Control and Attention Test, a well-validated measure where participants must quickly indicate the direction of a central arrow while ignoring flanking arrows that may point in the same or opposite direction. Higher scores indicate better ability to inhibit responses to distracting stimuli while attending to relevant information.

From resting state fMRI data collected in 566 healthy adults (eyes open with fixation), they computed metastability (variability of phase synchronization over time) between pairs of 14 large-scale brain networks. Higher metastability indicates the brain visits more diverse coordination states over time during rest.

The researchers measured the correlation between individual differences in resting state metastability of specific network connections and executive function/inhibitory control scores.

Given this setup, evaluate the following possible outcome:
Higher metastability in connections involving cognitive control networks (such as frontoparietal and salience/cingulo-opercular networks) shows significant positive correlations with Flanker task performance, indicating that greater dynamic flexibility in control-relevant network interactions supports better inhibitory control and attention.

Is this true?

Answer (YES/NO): YES